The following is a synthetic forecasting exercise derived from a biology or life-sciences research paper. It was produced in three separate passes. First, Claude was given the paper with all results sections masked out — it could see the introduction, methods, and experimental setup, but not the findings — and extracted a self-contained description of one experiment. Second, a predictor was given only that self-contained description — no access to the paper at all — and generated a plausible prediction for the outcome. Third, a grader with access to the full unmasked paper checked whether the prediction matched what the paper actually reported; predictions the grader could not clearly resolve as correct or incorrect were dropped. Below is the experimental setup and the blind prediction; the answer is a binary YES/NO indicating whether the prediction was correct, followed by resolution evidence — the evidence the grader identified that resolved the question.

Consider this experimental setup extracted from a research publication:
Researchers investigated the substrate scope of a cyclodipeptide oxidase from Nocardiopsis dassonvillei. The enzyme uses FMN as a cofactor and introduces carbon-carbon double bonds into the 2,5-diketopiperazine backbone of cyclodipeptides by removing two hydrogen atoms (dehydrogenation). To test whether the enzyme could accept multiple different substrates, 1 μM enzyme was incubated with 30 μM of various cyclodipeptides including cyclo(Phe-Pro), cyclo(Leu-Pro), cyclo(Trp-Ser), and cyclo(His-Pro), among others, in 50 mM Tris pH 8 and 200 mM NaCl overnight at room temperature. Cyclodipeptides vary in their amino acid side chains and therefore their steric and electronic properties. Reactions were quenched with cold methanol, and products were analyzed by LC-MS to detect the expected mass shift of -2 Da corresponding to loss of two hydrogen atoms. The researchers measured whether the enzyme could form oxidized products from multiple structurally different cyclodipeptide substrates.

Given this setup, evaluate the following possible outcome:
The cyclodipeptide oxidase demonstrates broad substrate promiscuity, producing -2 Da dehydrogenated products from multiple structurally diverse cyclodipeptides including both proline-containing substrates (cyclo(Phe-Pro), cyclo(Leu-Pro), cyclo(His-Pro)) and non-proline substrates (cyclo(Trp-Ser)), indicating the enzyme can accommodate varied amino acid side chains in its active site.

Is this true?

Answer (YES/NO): YES